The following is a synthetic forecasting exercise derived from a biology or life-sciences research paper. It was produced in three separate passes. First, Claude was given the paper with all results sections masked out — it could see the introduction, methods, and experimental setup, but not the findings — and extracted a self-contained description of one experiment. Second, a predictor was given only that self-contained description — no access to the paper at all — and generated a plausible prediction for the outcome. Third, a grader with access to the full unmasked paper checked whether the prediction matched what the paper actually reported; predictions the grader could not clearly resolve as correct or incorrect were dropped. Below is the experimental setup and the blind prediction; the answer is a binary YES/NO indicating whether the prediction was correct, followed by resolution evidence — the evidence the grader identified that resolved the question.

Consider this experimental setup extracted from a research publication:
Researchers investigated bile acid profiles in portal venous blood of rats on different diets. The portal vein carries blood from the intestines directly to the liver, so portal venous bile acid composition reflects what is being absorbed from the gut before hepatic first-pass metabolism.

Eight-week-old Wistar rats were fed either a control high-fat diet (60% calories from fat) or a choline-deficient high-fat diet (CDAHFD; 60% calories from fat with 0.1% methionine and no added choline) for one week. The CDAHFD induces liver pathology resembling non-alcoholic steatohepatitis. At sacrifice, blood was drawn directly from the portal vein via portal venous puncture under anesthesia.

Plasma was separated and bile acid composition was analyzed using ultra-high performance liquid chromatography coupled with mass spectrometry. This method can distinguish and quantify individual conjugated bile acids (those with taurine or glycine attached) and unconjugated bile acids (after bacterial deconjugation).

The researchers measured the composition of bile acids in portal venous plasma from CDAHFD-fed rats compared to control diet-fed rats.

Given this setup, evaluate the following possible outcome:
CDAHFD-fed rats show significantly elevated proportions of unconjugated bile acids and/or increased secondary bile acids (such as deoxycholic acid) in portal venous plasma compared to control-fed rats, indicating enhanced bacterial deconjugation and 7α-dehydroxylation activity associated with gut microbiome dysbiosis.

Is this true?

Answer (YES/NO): YES